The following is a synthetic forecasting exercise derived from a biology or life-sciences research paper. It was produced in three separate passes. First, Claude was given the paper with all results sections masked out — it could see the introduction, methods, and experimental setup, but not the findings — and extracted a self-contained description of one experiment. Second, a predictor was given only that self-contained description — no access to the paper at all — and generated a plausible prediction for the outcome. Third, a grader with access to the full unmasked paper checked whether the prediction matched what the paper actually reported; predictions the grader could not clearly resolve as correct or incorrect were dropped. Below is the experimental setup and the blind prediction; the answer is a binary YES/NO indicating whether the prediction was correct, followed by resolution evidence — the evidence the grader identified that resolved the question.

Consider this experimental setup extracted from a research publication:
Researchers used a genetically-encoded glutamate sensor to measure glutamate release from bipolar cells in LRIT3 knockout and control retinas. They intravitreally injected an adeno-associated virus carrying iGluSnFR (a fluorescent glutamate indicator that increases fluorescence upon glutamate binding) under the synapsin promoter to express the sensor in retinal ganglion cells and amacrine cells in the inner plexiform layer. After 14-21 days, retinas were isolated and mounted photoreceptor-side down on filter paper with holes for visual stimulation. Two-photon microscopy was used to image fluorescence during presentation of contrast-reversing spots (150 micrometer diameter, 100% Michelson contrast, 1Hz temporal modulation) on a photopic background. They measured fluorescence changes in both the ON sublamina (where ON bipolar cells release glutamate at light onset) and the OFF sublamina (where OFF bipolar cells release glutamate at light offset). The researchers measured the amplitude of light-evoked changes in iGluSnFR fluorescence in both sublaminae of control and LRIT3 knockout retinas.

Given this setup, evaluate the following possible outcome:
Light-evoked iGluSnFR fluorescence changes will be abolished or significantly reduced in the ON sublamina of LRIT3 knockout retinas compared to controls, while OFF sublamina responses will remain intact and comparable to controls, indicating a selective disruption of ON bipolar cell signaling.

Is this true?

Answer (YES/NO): NO